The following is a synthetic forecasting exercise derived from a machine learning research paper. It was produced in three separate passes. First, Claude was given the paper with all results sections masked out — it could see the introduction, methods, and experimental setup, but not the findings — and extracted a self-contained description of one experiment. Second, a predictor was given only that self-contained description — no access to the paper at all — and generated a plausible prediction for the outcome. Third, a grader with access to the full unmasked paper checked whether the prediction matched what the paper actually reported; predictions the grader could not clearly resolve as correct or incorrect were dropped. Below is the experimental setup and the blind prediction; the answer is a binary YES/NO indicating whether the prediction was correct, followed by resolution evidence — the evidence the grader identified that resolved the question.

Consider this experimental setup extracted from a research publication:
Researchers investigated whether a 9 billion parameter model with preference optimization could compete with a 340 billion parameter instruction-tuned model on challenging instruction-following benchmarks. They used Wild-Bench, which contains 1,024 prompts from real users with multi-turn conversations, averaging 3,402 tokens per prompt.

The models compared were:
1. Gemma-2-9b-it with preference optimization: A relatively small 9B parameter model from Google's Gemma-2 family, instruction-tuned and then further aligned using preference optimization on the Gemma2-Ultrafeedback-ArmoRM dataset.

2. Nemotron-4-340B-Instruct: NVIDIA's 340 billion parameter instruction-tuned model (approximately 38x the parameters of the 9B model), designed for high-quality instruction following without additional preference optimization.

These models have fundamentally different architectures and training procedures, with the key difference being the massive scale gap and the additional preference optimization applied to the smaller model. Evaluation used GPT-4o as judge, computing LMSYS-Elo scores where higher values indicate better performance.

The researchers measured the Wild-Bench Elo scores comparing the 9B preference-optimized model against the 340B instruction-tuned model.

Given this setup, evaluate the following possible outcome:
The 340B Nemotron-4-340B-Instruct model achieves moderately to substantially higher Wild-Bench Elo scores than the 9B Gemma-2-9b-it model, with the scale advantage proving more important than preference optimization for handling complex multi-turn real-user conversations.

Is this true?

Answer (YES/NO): NO